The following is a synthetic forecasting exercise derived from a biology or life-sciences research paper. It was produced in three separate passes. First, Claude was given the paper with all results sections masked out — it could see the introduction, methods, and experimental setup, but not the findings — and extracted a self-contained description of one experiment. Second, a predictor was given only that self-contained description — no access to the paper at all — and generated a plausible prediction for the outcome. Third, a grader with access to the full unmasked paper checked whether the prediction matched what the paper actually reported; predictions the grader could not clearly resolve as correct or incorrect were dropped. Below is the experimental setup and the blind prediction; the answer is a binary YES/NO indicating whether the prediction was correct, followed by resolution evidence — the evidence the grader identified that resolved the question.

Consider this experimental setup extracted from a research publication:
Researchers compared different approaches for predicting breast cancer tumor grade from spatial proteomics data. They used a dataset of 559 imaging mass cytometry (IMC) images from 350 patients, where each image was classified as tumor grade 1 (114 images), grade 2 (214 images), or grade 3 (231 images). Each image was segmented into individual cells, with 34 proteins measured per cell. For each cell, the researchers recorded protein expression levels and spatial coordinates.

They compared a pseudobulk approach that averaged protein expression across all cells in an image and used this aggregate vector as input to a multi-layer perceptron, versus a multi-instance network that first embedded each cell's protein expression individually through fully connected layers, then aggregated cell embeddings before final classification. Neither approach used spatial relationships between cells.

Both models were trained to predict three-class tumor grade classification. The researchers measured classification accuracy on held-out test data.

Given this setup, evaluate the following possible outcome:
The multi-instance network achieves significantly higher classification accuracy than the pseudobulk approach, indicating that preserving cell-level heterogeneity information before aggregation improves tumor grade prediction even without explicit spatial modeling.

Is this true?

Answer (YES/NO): YES